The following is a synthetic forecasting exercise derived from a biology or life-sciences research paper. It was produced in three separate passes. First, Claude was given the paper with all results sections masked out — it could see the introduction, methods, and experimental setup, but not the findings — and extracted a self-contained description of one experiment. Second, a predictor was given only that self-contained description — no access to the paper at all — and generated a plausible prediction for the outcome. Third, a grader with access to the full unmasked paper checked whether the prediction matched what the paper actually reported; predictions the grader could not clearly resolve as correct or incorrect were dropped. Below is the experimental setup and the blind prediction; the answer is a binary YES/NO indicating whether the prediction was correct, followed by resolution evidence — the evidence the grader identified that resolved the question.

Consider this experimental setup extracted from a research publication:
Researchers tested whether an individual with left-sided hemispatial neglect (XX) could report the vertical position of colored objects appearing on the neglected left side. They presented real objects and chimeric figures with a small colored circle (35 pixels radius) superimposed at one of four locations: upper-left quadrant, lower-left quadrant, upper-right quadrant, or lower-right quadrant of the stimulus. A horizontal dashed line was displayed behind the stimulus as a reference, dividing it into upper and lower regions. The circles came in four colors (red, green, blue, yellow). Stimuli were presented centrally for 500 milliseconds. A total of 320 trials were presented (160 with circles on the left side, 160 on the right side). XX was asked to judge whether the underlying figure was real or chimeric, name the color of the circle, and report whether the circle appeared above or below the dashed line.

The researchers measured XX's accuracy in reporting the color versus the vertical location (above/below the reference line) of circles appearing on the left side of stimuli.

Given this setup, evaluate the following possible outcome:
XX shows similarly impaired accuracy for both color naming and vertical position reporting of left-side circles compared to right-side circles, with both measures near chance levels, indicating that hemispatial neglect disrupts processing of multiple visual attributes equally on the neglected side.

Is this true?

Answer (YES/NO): NO